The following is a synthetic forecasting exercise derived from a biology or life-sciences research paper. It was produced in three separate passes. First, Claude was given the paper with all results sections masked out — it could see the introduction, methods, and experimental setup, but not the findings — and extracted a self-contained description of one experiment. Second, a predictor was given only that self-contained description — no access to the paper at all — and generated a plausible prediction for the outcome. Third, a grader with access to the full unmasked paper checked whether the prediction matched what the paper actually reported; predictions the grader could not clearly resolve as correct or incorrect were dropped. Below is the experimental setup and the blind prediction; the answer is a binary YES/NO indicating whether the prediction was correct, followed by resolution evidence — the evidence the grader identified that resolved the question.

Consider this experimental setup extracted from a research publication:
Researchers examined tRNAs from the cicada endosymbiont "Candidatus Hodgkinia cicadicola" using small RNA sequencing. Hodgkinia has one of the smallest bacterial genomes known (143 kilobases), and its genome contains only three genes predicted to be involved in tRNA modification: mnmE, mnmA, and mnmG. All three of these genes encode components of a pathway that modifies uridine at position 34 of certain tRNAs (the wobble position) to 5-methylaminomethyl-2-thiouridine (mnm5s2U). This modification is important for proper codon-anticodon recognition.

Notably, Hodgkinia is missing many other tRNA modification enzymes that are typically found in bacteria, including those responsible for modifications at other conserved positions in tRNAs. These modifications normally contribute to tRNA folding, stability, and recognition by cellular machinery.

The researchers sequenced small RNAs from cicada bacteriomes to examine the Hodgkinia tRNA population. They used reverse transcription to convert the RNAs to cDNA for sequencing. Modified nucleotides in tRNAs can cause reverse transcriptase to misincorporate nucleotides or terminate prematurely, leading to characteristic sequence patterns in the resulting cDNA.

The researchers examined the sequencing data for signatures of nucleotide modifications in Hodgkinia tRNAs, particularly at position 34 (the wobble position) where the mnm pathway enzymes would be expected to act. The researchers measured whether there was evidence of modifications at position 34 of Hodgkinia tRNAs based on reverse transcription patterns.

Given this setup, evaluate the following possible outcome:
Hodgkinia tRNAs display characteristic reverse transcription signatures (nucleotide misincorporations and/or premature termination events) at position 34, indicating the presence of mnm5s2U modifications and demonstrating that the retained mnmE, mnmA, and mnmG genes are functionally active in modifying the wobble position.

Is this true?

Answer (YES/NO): NO